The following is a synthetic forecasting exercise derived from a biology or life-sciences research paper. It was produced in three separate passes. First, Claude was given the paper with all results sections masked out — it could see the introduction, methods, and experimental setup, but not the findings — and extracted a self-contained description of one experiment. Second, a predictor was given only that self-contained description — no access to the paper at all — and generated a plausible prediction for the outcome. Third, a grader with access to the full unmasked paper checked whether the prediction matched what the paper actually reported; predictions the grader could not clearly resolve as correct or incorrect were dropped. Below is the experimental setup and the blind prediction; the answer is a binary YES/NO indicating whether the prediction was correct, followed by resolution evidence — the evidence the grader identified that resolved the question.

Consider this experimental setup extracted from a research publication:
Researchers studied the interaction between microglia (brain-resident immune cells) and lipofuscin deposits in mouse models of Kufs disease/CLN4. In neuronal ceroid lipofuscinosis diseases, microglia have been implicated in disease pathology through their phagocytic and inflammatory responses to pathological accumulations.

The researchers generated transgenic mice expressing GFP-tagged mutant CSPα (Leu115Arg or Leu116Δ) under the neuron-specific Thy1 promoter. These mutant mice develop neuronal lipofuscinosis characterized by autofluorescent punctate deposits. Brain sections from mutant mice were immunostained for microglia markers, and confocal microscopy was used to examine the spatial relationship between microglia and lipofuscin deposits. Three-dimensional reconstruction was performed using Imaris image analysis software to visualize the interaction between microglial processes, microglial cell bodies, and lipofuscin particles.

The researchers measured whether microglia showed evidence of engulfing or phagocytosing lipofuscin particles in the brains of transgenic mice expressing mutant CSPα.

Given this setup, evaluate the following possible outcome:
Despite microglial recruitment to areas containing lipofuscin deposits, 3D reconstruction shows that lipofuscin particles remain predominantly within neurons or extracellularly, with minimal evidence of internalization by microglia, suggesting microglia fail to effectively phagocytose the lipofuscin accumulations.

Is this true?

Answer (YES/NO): NO